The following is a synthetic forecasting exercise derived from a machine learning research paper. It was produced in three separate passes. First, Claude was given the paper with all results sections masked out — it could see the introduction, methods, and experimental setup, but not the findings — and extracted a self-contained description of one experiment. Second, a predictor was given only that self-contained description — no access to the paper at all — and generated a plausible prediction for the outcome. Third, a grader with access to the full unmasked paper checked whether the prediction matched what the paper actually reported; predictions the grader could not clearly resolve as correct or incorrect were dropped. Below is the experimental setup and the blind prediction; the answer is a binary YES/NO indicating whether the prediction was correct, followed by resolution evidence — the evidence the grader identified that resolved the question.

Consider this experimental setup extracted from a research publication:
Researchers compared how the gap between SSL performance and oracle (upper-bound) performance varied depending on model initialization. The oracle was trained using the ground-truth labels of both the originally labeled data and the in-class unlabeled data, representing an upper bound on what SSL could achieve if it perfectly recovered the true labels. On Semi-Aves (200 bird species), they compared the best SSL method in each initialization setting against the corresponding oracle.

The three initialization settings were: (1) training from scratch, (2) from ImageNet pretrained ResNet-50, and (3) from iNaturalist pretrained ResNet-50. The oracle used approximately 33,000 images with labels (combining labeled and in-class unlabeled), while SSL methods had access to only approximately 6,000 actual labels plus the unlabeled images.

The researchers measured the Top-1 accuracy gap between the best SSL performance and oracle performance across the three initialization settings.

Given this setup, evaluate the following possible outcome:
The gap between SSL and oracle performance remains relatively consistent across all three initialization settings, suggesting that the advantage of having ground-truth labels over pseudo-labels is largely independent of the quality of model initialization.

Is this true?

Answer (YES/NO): NO